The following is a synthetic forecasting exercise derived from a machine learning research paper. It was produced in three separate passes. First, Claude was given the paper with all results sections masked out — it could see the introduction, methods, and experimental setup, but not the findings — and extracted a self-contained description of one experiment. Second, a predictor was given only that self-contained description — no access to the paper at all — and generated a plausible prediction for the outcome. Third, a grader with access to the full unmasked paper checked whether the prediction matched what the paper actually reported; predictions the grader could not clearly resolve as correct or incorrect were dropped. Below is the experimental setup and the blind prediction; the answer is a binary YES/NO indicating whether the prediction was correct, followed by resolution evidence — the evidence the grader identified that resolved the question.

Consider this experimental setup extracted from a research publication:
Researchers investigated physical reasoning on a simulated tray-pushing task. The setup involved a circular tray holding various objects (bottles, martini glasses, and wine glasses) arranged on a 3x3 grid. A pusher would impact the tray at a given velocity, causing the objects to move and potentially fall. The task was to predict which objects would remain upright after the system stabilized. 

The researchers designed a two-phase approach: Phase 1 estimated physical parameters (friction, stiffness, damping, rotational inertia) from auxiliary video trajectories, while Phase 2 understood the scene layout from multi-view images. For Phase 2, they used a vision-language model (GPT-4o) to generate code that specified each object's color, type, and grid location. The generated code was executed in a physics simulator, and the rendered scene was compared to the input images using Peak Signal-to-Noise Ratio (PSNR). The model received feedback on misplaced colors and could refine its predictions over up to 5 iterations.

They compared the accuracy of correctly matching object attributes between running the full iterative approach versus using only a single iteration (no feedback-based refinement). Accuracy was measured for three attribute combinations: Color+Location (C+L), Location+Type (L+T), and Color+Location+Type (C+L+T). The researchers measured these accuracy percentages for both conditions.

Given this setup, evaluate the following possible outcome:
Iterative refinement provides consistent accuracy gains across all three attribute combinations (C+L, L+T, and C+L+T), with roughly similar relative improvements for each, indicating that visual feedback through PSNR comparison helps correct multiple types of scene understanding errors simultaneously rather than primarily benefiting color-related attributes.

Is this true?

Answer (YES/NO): NO